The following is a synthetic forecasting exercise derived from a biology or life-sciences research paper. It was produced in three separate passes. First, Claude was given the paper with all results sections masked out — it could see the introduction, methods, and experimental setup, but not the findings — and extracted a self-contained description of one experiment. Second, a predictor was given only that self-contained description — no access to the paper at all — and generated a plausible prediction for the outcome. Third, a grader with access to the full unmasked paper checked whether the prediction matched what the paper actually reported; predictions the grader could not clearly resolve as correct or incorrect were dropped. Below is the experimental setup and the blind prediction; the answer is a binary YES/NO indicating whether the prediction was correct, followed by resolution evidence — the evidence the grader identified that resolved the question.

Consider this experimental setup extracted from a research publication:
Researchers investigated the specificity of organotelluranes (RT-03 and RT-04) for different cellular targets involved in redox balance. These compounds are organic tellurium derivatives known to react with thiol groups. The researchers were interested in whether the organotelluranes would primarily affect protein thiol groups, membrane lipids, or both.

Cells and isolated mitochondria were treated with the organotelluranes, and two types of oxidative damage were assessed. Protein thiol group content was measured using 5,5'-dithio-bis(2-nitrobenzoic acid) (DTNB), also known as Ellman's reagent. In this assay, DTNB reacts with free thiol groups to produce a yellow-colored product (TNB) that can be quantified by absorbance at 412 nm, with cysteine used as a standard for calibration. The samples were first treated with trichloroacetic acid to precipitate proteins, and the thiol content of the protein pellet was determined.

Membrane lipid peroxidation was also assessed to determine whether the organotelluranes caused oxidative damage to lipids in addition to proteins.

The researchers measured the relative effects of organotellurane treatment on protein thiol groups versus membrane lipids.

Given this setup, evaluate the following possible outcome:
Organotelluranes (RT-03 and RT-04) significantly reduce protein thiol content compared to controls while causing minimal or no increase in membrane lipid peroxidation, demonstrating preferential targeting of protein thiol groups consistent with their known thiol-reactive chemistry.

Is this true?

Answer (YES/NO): YES